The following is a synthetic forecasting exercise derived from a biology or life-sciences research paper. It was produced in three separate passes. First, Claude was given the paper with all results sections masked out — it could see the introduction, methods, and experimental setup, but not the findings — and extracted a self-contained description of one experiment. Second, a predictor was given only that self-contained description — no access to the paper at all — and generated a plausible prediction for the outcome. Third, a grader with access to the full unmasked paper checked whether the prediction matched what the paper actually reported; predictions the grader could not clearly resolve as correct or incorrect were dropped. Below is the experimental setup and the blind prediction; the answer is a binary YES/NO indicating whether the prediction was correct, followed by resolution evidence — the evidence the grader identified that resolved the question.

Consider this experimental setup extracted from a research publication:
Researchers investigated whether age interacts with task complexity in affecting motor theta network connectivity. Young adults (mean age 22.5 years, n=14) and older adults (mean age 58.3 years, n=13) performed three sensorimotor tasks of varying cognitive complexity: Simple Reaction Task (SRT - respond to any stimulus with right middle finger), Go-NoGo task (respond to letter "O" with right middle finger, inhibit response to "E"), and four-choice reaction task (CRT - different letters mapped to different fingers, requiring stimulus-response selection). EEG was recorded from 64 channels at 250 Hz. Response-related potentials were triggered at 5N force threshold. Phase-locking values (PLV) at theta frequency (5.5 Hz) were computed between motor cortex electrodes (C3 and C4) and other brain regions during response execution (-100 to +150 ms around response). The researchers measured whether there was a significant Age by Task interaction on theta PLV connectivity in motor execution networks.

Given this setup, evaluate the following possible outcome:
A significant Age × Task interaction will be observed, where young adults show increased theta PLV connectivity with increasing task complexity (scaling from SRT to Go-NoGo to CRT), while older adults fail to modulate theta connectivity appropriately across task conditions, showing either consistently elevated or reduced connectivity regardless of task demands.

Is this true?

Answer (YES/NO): NO